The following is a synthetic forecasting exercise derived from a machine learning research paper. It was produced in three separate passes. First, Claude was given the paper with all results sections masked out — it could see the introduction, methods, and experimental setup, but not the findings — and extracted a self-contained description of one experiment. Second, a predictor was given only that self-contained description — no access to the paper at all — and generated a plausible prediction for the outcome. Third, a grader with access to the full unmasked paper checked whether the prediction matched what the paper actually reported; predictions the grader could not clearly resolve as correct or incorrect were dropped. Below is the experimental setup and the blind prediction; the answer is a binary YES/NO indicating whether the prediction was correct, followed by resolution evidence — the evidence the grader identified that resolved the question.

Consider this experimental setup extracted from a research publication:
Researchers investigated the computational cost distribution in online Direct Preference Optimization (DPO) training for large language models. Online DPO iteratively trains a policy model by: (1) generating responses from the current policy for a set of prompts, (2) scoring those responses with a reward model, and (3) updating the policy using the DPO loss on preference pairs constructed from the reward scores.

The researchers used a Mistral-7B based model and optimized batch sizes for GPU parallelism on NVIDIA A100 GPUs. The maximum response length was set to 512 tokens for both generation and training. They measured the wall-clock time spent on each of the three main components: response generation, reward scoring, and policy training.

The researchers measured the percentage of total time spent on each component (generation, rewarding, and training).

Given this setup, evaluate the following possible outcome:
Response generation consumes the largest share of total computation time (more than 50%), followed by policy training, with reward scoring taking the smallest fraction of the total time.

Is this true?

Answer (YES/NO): YES